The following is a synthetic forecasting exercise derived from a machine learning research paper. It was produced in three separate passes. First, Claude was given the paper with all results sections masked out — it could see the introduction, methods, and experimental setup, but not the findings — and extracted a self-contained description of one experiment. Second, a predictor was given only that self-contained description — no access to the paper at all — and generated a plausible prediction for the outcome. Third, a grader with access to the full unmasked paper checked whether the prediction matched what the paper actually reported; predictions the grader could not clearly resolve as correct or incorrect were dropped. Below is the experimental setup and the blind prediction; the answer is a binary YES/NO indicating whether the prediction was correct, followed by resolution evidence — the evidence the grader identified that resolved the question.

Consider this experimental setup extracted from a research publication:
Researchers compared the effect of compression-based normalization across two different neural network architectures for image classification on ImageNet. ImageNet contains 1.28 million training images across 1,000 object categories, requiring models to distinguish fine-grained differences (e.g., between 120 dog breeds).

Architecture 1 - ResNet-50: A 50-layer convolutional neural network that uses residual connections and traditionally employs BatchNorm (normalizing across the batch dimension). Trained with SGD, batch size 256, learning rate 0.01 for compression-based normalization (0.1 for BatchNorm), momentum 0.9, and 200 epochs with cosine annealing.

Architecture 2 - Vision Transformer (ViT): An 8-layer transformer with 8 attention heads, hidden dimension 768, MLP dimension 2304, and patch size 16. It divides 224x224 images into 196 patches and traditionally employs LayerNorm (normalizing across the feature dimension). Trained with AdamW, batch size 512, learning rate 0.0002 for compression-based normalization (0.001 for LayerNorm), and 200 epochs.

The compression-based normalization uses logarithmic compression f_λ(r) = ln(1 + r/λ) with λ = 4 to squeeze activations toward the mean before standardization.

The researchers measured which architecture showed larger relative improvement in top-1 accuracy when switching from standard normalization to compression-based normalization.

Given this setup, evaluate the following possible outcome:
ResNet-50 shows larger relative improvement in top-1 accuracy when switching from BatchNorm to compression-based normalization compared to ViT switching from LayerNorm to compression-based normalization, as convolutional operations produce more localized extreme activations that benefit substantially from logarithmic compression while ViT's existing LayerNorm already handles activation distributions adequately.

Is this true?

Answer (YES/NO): NO